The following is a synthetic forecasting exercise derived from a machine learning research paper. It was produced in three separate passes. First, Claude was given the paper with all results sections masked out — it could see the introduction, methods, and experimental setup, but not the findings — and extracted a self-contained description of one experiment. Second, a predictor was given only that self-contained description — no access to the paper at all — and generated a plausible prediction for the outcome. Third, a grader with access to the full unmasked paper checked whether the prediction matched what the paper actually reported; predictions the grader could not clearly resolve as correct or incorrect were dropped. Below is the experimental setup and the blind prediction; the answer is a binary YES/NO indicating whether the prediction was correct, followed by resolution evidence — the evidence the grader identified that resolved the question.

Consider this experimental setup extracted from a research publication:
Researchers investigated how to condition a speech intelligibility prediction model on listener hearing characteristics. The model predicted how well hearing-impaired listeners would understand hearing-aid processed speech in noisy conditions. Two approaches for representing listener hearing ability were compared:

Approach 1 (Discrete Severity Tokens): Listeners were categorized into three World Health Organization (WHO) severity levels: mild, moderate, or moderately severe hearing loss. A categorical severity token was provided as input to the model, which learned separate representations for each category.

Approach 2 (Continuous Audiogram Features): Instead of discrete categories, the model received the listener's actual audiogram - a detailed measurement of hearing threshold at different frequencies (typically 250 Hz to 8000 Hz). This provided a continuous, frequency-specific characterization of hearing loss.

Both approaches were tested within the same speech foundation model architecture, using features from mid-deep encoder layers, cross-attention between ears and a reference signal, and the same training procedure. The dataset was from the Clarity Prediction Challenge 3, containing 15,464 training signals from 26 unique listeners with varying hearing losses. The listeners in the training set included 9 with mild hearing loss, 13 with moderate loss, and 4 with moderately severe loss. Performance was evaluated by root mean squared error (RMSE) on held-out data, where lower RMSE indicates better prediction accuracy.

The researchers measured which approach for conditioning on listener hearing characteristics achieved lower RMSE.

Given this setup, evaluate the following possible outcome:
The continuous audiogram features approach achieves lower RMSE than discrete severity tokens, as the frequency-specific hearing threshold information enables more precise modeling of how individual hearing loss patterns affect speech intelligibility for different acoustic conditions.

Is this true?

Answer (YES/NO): NO